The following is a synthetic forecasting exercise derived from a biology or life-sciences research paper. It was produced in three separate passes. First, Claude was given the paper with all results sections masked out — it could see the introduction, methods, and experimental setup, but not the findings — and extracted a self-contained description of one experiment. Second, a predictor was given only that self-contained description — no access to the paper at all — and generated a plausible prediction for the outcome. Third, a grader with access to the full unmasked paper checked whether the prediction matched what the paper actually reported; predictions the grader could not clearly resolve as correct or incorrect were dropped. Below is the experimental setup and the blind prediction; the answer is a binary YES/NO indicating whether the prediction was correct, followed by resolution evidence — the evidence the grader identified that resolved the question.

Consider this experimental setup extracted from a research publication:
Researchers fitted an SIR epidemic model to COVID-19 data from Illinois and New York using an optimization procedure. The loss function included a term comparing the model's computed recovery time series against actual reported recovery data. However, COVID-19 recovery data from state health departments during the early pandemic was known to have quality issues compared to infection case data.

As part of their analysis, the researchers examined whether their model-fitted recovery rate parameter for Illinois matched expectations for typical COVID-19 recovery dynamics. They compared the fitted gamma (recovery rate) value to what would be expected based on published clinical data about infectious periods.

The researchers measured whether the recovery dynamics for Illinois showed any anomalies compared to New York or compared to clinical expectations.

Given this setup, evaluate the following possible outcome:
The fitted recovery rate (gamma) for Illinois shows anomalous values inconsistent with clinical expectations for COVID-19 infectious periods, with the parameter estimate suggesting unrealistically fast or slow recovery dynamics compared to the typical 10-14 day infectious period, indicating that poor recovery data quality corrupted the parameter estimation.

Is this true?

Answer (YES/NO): YES